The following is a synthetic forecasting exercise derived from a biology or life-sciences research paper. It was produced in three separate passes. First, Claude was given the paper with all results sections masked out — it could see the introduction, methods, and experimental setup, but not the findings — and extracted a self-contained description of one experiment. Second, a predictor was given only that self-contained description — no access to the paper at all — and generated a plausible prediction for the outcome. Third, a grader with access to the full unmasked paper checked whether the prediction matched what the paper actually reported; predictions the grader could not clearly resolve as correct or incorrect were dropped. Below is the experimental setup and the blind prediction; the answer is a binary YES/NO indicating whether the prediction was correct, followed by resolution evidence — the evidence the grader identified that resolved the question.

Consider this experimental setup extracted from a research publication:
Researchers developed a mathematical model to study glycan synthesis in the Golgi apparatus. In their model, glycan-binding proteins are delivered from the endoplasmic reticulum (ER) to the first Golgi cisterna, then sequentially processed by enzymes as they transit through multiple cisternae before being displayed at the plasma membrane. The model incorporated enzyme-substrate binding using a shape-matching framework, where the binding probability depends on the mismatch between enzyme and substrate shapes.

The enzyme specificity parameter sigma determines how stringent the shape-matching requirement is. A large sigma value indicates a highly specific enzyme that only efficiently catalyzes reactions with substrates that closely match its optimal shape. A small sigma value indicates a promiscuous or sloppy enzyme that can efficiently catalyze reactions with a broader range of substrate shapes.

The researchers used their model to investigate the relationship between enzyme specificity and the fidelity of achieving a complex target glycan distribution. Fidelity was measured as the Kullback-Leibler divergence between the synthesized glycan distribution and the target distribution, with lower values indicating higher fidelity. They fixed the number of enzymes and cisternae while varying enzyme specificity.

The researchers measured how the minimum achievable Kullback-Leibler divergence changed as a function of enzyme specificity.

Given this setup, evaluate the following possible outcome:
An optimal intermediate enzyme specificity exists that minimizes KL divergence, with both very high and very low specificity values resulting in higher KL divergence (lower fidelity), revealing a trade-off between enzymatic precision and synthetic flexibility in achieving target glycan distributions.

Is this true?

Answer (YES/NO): YES